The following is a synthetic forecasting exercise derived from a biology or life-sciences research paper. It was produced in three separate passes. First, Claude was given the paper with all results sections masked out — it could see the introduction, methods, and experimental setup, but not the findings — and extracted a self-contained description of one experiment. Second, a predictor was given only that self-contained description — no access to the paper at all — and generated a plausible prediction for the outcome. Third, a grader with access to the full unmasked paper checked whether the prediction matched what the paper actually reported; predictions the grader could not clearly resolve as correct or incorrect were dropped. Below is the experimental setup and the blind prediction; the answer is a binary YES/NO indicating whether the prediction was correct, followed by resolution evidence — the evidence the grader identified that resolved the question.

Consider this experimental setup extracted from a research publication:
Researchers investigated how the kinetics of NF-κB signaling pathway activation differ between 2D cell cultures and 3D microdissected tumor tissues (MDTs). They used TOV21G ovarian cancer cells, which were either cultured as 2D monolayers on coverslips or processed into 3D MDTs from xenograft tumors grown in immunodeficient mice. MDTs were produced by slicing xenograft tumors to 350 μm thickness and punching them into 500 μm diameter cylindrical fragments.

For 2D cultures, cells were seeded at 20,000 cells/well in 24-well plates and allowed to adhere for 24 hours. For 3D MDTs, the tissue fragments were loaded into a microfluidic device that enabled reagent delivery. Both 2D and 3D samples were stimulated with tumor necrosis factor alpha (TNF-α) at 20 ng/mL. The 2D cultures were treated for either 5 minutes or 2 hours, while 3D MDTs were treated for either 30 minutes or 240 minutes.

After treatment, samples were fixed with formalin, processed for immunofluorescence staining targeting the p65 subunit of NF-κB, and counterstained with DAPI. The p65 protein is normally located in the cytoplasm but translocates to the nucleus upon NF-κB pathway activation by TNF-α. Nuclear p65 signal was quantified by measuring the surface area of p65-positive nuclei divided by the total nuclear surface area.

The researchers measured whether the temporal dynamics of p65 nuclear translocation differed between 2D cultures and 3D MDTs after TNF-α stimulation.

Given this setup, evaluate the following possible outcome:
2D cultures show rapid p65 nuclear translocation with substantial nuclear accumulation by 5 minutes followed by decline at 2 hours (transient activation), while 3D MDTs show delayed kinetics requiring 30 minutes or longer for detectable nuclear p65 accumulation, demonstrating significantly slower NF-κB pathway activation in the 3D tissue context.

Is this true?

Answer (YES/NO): NO